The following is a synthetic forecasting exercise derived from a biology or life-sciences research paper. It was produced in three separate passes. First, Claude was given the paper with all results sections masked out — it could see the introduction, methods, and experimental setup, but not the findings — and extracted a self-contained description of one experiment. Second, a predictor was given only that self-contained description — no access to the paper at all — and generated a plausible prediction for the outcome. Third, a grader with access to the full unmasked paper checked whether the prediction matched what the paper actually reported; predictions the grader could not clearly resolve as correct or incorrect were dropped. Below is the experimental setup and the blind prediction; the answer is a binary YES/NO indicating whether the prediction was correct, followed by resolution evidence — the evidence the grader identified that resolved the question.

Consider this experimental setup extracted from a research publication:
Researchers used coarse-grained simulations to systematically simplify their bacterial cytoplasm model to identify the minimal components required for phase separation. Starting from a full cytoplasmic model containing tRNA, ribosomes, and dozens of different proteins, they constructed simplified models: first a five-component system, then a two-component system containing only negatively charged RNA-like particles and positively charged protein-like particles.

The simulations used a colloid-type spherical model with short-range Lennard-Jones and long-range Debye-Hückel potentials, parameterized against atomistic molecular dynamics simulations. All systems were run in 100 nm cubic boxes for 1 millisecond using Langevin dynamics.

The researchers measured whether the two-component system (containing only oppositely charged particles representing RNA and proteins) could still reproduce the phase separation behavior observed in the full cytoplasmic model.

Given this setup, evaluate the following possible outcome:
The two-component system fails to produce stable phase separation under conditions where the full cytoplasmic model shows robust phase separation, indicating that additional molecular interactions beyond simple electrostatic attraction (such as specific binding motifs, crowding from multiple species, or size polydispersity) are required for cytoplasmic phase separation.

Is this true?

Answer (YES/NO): NO